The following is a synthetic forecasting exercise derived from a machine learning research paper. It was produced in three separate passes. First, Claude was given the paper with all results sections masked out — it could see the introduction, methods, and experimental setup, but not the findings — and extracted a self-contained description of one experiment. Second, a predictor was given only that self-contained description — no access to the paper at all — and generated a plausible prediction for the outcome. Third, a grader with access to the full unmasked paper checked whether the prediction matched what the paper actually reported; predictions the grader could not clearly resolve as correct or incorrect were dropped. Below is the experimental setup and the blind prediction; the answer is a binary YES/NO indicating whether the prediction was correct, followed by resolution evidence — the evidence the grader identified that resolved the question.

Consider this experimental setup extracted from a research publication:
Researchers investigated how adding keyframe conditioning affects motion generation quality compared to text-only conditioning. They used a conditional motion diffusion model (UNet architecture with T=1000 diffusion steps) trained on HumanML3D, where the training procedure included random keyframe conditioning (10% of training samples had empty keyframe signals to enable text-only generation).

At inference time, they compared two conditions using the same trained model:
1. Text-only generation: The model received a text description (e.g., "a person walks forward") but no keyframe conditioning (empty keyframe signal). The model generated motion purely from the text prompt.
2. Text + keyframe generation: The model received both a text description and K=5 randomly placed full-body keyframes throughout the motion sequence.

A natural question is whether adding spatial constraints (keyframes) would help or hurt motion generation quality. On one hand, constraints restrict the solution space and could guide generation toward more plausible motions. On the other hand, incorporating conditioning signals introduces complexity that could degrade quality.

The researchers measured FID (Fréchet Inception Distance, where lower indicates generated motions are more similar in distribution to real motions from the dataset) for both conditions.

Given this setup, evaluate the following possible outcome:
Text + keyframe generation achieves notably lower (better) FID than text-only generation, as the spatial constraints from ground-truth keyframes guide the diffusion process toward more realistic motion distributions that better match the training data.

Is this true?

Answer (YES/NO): NO